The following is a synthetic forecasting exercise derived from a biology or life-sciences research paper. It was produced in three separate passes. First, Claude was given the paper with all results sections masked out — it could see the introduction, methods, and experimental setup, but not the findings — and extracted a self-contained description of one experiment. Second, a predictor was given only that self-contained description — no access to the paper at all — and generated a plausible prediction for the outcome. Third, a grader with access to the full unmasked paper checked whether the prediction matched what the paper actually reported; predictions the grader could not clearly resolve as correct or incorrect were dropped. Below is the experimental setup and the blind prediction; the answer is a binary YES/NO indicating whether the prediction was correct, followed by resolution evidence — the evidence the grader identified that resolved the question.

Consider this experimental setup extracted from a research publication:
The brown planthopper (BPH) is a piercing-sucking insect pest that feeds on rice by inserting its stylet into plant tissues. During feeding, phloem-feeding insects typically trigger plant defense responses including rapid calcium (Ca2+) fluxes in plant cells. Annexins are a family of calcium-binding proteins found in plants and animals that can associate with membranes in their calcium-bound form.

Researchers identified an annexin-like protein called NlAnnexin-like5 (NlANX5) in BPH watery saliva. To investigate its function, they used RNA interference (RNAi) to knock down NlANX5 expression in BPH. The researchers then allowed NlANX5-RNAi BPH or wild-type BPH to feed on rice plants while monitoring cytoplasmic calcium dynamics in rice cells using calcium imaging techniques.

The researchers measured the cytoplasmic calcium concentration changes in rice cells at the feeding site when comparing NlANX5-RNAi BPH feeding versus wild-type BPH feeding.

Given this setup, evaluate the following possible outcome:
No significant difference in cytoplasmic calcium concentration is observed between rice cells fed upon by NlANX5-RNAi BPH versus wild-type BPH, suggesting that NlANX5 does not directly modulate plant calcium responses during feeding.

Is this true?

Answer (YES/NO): NO